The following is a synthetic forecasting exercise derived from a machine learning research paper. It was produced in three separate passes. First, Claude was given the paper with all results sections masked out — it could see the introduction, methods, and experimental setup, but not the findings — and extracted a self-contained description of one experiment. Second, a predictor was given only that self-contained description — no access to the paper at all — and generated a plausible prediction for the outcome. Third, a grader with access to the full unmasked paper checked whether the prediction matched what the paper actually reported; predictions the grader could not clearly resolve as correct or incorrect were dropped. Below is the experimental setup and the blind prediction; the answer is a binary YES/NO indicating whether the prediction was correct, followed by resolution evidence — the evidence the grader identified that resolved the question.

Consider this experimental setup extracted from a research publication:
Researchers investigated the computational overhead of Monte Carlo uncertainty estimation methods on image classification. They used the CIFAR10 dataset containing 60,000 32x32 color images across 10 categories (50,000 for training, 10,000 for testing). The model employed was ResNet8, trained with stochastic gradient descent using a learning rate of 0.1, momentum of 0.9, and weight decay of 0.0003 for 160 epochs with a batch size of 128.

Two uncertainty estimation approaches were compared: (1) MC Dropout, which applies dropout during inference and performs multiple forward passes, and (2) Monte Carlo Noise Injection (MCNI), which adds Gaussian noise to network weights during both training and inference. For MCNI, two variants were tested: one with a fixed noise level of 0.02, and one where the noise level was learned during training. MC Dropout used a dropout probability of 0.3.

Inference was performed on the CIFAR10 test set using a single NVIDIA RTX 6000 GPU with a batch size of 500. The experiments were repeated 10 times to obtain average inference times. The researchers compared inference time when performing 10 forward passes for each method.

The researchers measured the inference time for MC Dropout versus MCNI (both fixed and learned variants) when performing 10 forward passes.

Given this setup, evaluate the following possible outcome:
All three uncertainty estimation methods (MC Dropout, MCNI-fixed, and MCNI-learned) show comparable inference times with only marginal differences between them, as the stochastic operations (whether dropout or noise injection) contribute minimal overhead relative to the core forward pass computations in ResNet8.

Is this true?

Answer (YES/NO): YES